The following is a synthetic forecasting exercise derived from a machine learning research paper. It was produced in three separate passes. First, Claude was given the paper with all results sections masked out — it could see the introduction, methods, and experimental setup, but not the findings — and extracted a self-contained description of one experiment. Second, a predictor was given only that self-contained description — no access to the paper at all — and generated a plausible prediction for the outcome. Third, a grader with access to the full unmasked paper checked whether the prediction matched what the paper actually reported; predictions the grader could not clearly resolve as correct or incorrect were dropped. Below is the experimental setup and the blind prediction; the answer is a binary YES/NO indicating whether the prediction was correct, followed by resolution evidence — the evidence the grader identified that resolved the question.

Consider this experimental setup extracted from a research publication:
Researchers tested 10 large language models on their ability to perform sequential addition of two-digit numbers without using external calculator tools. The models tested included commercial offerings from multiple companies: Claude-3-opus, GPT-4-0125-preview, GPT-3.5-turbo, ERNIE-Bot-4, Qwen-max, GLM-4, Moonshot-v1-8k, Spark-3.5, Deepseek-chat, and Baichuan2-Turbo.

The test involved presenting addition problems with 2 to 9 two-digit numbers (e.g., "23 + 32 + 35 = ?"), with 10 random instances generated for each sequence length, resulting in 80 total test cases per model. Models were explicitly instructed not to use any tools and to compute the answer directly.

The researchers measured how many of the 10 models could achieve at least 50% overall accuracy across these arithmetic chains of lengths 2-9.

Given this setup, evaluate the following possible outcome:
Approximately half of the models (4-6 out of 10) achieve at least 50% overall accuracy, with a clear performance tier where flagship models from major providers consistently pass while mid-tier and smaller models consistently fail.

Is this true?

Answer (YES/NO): NO